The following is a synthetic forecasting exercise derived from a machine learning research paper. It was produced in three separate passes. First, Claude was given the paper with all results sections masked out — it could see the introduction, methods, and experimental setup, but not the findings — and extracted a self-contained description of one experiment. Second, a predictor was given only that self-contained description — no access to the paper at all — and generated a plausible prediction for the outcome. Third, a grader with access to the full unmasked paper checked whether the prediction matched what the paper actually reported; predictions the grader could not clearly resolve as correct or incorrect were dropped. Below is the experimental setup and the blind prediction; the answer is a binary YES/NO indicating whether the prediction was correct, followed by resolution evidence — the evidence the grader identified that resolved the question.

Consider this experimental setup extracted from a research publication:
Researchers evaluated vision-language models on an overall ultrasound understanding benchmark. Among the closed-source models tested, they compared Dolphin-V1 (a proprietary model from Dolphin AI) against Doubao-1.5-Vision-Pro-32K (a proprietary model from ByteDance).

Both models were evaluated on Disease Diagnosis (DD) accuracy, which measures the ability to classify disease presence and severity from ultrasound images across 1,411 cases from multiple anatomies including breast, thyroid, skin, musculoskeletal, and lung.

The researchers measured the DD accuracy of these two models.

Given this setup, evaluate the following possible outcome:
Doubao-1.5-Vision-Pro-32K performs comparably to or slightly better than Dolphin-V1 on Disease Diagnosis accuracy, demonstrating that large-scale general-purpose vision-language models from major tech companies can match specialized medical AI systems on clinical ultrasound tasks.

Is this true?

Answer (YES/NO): NO